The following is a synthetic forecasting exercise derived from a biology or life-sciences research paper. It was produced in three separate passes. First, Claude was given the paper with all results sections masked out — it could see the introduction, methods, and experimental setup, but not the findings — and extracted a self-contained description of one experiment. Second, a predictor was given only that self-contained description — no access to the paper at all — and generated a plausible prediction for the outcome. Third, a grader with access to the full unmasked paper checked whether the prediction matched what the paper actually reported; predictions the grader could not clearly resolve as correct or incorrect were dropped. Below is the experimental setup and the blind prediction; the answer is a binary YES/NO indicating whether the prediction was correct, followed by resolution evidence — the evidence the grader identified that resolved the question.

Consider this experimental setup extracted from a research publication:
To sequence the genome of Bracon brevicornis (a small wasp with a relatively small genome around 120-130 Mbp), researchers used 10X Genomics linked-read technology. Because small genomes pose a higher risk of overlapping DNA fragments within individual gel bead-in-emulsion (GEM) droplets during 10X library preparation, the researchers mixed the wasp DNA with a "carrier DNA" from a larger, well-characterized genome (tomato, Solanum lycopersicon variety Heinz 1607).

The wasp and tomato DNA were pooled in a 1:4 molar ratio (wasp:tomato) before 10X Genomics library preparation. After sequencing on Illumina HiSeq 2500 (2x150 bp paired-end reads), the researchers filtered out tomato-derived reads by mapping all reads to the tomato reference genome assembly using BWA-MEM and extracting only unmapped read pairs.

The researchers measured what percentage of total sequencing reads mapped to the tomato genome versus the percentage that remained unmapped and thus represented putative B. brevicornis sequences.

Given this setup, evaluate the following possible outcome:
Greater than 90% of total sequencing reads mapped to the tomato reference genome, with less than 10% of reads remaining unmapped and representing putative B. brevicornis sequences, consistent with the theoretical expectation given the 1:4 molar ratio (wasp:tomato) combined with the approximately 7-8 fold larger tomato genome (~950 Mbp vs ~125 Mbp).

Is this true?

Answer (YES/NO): NO